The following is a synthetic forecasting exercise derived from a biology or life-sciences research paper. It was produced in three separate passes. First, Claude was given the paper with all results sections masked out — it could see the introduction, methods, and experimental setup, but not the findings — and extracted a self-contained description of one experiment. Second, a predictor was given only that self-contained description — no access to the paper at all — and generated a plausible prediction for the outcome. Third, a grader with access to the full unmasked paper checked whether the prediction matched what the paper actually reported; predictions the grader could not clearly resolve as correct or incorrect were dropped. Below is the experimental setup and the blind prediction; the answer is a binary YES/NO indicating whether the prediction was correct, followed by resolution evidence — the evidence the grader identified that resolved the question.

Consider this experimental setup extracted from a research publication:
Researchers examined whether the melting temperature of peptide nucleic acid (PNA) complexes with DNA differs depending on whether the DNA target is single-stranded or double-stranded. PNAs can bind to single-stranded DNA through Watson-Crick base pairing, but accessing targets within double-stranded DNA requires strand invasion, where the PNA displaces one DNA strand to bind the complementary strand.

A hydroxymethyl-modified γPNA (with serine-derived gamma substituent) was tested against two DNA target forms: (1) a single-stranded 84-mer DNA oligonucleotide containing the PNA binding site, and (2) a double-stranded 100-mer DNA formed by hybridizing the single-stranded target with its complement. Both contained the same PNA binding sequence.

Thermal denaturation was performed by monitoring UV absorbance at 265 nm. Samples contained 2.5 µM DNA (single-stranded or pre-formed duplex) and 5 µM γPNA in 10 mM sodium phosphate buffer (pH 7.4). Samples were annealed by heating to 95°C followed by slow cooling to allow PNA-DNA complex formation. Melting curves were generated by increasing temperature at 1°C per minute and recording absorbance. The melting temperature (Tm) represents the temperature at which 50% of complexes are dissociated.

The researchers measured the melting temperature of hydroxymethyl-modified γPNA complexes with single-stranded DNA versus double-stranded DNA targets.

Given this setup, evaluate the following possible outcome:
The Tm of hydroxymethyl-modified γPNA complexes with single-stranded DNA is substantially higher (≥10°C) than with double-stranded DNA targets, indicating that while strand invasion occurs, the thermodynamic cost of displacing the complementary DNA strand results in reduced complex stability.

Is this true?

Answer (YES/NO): YES